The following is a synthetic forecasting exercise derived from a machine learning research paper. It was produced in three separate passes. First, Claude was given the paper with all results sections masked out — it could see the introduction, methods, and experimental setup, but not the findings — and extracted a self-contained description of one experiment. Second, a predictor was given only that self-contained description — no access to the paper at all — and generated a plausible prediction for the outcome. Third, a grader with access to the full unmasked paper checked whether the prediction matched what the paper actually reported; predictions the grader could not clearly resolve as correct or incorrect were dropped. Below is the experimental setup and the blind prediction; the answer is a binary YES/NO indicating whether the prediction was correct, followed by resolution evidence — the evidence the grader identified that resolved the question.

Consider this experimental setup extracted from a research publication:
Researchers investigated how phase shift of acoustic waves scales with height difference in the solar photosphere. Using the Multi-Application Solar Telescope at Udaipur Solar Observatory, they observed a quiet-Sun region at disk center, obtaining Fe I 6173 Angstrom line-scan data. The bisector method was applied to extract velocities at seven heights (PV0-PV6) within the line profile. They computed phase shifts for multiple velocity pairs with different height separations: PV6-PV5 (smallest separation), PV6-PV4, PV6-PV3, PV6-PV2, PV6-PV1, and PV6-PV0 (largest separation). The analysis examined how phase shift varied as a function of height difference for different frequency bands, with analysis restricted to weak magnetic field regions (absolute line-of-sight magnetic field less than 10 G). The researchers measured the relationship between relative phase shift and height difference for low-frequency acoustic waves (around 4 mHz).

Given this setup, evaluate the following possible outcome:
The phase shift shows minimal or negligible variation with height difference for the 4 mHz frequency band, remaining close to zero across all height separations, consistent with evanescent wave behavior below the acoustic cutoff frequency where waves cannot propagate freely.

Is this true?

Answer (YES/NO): NO